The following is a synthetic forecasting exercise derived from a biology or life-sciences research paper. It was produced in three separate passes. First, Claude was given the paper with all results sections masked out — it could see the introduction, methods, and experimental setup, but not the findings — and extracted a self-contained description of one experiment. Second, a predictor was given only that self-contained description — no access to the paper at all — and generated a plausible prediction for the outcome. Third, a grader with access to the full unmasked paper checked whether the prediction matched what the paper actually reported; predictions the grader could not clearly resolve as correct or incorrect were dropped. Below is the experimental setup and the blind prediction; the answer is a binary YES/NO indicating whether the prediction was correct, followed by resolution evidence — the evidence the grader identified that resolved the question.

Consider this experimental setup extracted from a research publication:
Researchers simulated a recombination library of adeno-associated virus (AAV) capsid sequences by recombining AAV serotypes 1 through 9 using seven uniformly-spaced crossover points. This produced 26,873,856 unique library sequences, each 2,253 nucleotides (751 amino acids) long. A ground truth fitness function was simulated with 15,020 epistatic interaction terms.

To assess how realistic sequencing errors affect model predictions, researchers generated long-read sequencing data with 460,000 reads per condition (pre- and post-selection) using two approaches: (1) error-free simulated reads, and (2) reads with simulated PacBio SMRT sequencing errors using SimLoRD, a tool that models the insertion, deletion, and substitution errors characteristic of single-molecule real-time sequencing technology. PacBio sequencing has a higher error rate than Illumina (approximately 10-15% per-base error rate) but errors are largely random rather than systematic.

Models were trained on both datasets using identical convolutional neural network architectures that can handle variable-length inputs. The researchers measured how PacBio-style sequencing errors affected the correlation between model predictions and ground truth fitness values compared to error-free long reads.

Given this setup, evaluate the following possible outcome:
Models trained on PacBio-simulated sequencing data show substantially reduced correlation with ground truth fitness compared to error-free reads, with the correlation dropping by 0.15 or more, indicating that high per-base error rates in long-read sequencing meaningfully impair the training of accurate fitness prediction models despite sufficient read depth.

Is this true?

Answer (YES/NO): NO